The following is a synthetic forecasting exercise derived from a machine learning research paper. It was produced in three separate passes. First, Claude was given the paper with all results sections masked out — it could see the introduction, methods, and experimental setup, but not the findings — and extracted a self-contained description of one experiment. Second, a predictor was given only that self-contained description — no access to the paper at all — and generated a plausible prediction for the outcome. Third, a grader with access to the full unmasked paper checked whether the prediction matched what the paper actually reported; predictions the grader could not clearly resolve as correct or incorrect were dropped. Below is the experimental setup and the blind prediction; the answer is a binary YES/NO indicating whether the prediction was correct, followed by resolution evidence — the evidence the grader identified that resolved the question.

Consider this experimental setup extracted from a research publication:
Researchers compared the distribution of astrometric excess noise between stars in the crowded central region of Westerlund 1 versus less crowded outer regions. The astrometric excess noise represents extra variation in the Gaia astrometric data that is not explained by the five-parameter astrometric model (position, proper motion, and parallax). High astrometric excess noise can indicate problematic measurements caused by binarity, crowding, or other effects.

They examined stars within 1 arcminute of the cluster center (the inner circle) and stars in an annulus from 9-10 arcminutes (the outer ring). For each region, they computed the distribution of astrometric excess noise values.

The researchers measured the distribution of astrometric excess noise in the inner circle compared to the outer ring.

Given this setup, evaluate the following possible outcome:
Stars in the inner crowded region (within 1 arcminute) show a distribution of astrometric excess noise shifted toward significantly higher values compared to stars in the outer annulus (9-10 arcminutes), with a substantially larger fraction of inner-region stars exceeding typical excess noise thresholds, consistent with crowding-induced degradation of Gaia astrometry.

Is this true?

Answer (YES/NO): YES